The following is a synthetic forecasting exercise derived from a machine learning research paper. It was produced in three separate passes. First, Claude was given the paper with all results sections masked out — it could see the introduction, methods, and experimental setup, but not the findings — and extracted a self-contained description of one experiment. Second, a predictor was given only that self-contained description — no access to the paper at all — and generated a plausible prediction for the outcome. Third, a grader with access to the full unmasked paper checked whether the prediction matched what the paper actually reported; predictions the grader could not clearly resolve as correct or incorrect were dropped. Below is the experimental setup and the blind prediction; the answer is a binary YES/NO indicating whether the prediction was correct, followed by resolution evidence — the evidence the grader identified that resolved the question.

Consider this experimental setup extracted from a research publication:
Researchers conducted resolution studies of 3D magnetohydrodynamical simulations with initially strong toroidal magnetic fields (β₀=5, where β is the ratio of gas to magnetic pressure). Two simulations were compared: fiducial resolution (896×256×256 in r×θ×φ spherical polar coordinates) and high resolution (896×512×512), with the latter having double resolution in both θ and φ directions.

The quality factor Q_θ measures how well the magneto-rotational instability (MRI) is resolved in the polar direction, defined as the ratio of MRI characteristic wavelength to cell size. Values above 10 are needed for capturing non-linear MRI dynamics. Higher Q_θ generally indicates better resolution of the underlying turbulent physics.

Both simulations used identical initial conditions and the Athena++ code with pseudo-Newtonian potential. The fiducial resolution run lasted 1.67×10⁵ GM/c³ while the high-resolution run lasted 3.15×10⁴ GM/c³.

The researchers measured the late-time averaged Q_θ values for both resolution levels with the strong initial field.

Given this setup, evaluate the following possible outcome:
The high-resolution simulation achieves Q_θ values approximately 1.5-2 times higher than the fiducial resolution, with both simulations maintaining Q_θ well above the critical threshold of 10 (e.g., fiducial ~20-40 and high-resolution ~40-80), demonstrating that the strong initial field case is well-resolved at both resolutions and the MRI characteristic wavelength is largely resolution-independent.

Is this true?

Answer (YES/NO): YES